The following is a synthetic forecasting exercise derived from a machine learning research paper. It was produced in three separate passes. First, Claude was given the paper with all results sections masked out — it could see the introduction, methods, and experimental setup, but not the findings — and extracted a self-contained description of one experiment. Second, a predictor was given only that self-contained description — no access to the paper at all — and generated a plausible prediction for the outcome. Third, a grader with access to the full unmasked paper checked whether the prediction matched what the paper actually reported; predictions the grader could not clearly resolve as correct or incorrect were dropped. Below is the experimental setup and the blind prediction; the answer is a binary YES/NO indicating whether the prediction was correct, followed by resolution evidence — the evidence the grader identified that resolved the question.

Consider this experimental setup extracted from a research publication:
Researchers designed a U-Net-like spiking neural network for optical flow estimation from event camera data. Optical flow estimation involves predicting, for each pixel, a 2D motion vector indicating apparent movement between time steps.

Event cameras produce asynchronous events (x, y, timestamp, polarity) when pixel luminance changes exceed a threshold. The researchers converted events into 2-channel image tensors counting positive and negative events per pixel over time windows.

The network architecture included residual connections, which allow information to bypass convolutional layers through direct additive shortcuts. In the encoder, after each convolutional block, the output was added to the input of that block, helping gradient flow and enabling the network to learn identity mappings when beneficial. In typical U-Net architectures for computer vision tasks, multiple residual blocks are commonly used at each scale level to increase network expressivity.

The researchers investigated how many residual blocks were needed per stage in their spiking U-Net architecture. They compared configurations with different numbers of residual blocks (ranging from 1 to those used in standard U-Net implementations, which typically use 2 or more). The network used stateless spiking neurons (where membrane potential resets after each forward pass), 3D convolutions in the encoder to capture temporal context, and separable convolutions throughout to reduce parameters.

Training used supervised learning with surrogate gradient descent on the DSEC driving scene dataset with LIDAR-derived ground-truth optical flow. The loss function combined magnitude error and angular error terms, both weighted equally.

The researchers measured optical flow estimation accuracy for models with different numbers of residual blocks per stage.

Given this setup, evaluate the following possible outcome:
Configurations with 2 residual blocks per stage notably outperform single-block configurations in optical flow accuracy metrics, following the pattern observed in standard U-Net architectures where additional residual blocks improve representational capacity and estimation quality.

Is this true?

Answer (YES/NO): NO